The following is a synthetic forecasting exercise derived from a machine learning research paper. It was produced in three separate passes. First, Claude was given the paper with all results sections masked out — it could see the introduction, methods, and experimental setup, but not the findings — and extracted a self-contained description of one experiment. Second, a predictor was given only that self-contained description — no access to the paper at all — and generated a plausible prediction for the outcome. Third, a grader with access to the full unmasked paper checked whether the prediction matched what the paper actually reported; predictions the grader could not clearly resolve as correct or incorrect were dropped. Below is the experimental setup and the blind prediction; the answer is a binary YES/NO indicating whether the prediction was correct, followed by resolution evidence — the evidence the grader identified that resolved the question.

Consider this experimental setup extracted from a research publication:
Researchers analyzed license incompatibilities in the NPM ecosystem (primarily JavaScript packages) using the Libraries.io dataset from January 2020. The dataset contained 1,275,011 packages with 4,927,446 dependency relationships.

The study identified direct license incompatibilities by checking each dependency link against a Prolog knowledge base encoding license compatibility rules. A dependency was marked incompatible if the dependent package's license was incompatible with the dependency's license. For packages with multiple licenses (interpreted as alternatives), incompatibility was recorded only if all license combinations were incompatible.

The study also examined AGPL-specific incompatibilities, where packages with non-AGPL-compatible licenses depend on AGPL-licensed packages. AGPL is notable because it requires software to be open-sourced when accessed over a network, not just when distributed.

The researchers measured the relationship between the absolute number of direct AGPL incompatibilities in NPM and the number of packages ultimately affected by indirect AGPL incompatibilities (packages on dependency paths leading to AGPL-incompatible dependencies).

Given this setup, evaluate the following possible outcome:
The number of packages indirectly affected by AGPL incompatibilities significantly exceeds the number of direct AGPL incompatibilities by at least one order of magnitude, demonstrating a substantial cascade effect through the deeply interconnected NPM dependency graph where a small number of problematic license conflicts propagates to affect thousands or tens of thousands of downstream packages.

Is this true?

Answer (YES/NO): NO